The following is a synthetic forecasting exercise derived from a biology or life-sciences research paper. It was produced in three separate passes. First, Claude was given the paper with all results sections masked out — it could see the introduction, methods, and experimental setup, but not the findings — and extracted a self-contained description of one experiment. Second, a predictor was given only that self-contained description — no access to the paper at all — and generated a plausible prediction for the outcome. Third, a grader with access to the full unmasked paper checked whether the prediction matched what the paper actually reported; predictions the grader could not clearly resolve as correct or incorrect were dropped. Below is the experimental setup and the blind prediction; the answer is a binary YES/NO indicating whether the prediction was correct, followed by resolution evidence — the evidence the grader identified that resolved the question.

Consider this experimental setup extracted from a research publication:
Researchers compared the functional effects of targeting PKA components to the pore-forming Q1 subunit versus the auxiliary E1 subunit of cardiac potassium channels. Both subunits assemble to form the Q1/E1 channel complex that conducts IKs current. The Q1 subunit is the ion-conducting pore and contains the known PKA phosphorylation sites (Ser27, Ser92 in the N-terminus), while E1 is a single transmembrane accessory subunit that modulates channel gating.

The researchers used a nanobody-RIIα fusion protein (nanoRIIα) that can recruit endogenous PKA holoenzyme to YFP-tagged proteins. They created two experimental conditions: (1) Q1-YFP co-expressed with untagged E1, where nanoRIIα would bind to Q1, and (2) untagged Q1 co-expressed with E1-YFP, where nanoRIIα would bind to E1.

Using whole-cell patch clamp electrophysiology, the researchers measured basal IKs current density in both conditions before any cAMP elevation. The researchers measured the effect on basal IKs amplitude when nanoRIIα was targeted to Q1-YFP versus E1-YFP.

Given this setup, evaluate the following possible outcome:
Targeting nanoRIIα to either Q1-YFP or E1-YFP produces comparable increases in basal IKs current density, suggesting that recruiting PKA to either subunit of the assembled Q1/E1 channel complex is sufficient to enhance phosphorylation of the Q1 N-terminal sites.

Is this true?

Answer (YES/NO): NO